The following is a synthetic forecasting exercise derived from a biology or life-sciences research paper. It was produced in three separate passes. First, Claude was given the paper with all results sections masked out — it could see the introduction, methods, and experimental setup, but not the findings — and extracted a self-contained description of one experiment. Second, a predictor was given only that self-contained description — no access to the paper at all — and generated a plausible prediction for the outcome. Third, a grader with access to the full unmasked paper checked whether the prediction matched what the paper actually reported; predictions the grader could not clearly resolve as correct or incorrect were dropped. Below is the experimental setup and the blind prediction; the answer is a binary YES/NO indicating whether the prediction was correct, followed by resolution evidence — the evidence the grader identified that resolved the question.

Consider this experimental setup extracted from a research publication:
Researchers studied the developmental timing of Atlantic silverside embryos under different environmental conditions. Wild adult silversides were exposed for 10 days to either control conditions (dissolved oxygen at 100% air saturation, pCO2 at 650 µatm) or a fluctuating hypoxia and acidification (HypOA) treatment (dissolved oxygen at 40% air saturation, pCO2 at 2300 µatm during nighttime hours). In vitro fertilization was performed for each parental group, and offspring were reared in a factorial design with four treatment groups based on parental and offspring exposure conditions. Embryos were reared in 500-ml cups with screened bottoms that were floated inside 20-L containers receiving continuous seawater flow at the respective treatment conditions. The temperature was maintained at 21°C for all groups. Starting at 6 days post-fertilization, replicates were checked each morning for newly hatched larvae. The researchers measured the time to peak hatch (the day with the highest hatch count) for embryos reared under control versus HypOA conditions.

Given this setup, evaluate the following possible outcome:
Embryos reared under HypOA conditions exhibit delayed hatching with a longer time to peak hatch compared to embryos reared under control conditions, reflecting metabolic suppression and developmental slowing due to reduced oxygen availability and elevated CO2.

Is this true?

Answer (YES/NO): YES